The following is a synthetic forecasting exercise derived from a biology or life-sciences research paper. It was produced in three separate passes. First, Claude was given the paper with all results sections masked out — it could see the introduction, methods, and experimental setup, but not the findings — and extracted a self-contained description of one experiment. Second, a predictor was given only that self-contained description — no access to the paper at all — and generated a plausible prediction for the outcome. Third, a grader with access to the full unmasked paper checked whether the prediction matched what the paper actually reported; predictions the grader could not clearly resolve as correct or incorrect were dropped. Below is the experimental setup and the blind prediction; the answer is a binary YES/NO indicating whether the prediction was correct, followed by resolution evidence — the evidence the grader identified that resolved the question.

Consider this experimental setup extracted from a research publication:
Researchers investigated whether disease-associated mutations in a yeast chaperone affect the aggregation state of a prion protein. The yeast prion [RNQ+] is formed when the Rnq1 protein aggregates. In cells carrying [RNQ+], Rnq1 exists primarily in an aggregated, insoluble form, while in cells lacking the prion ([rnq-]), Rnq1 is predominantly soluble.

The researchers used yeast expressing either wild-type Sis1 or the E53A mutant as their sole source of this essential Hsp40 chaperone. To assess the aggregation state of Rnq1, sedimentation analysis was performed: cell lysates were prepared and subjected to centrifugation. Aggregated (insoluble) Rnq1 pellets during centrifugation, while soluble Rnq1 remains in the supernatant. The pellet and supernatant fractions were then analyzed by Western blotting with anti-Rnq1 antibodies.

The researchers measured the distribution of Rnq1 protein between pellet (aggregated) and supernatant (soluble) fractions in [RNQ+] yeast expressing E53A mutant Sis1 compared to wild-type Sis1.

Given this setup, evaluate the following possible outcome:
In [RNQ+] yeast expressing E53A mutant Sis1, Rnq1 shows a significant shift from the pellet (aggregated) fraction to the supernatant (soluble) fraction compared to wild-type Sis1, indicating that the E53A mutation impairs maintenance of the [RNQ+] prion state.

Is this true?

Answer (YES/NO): NO